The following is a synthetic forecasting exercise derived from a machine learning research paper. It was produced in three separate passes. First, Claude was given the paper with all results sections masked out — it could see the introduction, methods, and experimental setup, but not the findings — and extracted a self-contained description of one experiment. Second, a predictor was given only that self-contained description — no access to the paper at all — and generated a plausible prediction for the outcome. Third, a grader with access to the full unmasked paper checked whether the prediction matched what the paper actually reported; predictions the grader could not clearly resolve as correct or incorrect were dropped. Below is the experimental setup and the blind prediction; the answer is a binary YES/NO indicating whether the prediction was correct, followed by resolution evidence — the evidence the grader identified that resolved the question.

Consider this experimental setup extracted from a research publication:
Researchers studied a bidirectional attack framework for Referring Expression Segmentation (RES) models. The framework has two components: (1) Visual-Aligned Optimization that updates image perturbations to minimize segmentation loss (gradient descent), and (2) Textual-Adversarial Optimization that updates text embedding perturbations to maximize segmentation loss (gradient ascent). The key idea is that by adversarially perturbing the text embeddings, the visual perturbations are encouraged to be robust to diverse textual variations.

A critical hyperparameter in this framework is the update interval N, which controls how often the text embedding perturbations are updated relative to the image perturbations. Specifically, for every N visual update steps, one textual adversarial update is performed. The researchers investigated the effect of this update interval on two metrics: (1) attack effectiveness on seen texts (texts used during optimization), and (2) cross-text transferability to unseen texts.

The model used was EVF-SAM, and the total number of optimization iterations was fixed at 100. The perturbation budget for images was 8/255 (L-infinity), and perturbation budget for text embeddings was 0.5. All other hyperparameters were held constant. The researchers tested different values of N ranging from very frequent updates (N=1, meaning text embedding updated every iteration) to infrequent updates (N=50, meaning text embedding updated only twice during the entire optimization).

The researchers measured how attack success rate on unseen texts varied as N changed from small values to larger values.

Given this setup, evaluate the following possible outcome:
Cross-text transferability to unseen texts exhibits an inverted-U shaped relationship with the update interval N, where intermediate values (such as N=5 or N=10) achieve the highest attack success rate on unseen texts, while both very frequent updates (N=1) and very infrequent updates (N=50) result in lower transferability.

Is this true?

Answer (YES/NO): YES